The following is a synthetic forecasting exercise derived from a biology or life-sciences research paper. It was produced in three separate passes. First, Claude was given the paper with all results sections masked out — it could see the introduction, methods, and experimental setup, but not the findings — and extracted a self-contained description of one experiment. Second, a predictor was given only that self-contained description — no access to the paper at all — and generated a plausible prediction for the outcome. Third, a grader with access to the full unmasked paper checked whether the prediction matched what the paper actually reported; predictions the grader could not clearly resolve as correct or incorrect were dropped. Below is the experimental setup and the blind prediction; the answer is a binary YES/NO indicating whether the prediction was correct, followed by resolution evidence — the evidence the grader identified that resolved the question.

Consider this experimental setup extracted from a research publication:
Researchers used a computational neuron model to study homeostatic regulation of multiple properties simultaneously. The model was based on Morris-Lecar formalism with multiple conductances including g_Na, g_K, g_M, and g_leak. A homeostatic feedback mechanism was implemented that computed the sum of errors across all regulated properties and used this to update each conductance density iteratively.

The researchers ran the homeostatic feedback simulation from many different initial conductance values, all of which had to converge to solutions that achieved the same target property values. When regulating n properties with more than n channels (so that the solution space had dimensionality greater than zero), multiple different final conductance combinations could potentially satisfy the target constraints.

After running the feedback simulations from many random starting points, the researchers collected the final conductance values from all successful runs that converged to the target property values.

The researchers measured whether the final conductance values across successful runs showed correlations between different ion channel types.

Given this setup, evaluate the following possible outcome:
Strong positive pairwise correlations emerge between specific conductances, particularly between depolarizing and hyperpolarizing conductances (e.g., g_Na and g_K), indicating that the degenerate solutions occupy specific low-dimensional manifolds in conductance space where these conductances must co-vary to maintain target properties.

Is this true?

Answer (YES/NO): NO